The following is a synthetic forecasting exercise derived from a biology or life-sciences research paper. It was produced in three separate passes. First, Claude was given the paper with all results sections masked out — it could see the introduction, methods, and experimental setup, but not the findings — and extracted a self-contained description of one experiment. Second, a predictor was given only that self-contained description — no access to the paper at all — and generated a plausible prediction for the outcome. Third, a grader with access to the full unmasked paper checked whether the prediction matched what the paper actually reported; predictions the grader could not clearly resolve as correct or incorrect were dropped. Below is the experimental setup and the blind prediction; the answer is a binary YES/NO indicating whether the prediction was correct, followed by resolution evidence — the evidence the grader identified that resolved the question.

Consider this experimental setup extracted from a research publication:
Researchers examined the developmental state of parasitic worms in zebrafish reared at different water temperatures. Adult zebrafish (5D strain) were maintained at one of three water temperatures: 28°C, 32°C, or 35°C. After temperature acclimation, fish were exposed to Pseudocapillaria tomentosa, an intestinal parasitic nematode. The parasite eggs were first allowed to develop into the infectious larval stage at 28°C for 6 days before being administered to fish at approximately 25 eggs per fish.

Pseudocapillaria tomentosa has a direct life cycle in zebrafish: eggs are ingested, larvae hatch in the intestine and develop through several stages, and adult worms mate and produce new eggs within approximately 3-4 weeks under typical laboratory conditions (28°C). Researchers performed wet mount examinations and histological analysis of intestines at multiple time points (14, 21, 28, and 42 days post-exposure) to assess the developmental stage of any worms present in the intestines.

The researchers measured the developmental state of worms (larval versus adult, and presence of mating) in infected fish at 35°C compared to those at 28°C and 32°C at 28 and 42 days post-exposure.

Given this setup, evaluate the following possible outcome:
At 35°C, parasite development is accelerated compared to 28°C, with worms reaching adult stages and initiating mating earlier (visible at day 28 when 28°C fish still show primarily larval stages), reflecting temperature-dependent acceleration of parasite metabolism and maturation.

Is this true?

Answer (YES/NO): NO